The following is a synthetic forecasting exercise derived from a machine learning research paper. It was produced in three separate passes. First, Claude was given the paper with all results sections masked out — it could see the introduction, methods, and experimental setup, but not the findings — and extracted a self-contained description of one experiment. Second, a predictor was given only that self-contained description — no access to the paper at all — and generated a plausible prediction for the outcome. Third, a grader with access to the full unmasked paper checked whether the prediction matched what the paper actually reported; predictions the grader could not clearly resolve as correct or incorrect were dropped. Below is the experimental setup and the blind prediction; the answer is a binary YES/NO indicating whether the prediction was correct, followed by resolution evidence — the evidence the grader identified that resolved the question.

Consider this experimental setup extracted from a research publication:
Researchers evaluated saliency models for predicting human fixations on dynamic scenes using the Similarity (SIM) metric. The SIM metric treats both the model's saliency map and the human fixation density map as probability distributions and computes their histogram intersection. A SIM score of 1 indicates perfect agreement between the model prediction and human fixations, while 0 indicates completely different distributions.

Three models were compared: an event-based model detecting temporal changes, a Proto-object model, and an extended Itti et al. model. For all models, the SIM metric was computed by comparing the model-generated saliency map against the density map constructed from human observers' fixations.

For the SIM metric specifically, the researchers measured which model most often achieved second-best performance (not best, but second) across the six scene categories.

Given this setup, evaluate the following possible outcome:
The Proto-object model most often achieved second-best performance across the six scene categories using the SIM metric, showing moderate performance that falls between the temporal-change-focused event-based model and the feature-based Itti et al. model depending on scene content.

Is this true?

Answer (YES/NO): NO